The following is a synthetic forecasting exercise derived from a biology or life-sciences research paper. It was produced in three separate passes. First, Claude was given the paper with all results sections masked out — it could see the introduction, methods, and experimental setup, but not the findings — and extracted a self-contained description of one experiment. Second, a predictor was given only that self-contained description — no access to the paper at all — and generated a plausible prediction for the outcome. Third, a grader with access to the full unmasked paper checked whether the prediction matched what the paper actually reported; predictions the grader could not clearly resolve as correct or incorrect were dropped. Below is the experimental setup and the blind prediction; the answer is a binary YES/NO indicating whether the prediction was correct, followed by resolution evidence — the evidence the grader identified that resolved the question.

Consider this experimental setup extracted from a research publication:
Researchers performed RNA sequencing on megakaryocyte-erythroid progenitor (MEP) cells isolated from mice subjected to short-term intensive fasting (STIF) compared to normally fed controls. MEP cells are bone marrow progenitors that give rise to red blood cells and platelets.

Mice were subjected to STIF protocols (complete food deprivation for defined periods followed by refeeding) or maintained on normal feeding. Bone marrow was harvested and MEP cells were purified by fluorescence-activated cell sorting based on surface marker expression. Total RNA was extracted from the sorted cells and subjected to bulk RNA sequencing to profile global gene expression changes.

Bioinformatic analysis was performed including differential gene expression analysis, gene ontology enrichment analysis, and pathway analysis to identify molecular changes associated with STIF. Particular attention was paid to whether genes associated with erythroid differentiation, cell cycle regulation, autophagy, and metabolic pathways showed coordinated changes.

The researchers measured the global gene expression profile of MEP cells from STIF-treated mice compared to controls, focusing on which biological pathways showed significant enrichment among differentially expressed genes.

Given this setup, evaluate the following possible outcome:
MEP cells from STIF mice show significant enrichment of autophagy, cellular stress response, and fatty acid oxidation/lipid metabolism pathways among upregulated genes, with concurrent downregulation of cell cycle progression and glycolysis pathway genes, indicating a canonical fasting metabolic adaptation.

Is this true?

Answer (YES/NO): NO